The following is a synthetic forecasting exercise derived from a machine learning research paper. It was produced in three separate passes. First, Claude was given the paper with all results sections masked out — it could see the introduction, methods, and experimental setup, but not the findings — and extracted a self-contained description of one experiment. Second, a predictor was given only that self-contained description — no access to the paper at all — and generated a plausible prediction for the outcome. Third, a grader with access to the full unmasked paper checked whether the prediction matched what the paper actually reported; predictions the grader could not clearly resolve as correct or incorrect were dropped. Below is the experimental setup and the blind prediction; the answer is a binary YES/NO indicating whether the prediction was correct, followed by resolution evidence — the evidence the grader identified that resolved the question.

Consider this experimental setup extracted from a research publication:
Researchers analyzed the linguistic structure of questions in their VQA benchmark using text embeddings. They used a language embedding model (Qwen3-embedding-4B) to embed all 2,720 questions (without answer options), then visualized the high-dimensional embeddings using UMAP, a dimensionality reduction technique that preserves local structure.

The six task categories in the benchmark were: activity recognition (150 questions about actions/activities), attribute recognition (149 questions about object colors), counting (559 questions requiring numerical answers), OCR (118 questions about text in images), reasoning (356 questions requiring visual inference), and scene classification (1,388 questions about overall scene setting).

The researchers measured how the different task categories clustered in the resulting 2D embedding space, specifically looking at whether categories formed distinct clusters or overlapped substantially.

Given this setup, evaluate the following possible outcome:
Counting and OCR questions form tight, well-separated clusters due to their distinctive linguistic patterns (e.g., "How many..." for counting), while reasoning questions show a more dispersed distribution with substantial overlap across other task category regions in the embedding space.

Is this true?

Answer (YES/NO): NO